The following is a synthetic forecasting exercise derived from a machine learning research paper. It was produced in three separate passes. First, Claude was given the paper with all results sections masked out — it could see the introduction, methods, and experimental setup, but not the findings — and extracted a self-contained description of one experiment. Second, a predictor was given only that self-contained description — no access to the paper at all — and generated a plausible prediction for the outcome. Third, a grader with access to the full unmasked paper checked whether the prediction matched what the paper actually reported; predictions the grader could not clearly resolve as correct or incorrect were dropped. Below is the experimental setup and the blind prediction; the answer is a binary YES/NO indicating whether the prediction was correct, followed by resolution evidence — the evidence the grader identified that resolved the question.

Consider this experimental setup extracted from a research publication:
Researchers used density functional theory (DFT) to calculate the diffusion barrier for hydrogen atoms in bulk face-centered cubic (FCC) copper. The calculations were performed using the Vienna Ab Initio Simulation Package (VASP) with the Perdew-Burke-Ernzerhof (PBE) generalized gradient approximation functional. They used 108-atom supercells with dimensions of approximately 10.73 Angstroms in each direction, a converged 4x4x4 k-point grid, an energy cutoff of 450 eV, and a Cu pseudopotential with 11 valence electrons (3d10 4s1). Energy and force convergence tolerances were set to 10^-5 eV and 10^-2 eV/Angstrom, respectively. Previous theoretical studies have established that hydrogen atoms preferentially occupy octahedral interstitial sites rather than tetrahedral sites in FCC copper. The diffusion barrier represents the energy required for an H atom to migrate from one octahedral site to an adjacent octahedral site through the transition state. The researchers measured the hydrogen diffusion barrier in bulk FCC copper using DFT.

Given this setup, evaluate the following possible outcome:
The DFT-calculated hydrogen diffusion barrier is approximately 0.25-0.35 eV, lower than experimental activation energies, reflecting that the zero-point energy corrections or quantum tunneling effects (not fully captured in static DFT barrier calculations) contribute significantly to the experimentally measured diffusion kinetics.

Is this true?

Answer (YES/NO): NO